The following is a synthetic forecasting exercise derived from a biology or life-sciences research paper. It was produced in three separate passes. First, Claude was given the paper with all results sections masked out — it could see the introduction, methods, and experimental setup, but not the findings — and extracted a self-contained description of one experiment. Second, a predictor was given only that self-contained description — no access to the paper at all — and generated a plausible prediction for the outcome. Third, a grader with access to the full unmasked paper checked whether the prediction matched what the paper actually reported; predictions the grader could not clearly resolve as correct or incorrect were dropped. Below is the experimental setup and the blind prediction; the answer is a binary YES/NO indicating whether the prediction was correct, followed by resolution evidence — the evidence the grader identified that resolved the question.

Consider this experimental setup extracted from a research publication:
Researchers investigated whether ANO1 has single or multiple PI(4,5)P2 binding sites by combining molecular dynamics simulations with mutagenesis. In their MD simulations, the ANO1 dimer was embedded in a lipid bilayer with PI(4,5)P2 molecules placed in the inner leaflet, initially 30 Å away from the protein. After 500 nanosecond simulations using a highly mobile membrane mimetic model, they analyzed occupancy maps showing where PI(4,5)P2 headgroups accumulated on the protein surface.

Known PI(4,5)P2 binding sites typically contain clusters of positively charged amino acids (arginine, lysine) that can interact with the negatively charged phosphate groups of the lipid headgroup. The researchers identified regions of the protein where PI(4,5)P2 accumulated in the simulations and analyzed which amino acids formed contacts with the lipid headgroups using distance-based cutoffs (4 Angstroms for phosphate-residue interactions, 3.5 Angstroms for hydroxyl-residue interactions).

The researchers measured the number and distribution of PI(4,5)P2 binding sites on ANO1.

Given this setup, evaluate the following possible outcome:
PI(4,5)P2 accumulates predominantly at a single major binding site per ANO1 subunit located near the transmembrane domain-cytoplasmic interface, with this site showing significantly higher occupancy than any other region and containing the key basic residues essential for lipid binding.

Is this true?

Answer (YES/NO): NO